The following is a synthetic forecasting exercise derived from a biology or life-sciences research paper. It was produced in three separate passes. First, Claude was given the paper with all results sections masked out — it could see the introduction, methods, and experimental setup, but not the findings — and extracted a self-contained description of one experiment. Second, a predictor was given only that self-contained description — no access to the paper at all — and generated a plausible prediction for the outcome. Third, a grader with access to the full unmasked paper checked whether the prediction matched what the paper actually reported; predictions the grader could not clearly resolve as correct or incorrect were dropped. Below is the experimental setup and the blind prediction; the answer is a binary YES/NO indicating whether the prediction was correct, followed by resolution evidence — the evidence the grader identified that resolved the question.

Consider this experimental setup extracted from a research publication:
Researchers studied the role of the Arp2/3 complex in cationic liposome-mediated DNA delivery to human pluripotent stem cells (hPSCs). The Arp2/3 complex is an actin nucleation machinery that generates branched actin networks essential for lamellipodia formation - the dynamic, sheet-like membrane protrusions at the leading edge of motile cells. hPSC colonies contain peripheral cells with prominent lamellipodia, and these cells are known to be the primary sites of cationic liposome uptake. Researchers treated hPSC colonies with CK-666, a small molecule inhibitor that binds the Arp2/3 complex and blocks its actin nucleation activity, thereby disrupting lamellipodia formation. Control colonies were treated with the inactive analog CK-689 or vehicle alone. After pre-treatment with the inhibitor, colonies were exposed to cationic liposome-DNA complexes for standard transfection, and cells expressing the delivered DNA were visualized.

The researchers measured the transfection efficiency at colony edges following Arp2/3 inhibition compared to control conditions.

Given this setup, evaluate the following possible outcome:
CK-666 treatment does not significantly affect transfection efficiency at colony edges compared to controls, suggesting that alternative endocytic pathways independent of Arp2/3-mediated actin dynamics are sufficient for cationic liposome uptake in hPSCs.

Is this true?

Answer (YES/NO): NO